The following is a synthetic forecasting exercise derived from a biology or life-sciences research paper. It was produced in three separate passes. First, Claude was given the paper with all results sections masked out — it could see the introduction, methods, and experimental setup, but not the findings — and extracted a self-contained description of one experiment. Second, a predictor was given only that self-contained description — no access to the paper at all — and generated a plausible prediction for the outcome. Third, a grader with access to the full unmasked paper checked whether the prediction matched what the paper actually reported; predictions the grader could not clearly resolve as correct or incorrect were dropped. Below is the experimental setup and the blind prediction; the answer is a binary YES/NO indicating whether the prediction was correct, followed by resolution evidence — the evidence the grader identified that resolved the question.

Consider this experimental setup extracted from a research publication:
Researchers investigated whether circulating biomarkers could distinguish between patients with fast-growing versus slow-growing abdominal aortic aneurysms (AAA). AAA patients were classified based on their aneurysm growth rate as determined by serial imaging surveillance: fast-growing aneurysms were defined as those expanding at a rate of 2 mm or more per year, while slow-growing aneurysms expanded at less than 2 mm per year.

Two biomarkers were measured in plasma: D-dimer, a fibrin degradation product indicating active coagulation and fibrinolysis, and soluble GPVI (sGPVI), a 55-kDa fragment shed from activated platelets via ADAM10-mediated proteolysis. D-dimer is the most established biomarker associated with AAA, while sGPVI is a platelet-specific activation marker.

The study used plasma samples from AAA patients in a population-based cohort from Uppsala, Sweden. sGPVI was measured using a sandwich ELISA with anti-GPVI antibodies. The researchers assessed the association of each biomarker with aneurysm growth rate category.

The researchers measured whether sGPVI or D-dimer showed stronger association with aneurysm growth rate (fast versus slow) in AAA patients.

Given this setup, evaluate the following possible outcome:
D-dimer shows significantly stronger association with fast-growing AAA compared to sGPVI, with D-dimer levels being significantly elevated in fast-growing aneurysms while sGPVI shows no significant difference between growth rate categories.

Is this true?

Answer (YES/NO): NO